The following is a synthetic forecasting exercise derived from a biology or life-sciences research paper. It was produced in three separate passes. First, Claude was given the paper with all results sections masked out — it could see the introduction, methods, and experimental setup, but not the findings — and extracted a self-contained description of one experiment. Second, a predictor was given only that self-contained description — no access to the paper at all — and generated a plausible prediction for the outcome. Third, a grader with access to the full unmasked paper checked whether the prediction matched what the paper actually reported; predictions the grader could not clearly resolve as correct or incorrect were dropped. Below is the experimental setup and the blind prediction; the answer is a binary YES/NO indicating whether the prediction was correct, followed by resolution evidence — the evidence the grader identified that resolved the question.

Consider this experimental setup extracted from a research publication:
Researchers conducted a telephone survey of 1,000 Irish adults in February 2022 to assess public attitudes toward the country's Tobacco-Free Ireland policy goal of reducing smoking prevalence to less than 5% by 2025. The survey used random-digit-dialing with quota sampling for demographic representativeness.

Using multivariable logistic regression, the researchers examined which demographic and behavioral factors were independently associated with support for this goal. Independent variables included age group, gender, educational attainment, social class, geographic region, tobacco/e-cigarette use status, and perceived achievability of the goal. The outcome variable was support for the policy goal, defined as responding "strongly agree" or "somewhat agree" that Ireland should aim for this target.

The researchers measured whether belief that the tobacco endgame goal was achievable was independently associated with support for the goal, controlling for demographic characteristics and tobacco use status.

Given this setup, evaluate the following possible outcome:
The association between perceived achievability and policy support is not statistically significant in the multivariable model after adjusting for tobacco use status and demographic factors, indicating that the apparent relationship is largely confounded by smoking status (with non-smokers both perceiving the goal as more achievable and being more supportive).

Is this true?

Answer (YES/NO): NO